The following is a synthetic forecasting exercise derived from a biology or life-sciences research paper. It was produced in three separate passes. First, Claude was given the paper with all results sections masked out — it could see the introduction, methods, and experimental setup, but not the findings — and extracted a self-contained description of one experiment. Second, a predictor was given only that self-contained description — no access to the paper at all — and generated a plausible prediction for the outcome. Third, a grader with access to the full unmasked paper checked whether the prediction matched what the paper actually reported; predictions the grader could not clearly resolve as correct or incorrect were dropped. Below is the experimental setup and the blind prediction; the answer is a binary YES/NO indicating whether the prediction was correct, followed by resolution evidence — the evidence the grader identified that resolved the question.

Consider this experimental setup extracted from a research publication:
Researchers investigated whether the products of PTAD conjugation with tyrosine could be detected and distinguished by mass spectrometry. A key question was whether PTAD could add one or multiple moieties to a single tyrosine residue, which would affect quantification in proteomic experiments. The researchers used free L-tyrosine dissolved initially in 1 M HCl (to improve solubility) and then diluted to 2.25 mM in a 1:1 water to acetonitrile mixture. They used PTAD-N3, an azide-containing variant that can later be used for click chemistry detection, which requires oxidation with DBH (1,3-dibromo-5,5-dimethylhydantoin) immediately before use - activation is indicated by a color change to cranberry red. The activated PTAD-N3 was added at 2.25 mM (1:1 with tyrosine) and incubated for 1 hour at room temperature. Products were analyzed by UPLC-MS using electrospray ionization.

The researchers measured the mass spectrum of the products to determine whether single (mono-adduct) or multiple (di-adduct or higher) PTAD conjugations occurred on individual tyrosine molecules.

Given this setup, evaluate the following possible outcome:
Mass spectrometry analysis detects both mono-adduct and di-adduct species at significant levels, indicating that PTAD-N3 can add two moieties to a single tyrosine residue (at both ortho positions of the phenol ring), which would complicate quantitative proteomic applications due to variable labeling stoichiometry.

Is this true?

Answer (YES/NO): NO